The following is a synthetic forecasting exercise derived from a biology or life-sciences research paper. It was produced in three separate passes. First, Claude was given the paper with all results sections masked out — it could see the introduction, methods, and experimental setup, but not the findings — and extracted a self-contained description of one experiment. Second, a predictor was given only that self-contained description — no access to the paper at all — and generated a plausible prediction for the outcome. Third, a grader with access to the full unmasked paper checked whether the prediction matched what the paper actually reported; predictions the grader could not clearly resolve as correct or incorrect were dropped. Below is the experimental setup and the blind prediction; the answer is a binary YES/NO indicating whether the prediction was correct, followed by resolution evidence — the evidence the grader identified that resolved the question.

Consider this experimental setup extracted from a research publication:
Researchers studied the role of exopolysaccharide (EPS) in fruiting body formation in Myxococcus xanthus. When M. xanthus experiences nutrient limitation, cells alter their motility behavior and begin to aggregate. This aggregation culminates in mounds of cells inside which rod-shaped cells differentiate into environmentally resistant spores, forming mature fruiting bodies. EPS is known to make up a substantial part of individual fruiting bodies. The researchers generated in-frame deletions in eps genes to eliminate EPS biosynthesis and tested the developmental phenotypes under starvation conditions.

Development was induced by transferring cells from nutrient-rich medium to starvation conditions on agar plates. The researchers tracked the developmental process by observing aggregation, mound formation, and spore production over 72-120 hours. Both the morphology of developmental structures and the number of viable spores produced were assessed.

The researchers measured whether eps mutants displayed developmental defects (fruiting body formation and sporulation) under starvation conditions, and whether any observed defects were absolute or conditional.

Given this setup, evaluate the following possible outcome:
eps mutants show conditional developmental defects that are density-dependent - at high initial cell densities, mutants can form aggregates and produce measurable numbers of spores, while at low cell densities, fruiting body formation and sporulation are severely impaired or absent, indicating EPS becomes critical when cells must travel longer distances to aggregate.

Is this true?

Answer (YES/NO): NO